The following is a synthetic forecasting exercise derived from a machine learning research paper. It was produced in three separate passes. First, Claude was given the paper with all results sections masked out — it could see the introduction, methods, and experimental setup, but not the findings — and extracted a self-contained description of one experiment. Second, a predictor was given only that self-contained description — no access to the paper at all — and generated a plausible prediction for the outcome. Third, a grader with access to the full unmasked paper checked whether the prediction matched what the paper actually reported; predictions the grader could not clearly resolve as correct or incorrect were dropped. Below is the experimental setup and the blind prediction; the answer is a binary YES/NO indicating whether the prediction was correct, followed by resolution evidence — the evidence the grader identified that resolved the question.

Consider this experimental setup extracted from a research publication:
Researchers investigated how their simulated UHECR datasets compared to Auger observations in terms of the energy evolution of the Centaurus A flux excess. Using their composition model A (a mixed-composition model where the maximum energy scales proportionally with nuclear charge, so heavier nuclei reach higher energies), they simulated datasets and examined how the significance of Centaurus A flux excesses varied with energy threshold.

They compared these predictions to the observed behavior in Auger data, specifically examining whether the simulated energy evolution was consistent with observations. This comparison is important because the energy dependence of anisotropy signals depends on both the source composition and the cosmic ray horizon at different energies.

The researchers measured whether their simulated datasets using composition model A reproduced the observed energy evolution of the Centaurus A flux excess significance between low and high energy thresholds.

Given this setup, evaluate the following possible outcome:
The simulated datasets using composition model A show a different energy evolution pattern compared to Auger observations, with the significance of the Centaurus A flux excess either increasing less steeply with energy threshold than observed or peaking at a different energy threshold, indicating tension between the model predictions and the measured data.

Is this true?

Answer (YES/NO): YES